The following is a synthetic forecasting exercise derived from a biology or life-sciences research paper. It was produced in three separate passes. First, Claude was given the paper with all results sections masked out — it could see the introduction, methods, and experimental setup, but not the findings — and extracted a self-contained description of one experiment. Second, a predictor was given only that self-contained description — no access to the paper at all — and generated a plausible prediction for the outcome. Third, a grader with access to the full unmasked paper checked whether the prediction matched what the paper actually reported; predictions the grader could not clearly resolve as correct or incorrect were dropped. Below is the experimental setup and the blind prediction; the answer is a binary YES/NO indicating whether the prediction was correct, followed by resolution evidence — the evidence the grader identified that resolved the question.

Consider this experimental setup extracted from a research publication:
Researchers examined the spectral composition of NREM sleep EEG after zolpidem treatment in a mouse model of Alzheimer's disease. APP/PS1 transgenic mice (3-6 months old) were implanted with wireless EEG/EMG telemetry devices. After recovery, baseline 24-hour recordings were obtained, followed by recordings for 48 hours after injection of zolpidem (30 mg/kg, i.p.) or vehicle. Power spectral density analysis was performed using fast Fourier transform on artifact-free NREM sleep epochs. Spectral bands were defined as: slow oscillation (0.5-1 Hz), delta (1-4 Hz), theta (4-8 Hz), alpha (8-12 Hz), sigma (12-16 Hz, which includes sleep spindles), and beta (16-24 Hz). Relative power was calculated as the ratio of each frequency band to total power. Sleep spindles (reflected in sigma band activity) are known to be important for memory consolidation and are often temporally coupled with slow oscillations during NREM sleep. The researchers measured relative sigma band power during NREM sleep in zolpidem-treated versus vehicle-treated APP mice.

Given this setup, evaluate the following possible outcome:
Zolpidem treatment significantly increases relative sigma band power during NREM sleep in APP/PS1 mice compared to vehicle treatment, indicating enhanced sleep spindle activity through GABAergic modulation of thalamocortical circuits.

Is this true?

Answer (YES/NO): NO